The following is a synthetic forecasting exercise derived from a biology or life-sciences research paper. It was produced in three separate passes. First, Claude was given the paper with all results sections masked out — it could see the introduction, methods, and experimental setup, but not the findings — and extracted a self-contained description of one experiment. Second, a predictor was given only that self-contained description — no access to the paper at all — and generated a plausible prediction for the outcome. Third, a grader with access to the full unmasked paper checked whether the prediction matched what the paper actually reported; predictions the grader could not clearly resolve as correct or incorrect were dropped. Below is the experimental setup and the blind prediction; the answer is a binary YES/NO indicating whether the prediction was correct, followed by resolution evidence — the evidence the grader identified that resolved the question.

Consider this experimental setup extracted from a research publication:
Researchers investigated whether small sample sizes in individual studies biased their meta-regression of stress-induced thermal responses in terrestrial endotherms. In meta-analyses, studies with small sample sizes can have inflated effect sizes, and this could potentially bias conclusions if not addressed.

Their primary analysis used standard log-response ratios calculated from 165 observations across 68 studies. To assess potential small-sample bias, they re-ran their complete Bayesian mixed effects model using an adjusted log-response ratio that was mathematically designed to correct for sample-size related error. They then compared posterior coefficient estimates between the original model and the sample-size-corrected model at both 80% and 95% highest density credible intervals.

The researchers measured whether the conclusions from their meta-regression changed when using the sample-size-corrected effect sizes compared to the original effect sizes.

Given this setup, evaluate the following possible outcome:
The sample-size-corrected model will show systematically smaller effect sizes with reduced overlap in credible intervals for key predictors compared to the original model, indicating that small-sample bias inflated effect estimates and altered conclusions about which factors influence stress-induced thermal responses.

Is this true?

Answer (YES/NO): NO